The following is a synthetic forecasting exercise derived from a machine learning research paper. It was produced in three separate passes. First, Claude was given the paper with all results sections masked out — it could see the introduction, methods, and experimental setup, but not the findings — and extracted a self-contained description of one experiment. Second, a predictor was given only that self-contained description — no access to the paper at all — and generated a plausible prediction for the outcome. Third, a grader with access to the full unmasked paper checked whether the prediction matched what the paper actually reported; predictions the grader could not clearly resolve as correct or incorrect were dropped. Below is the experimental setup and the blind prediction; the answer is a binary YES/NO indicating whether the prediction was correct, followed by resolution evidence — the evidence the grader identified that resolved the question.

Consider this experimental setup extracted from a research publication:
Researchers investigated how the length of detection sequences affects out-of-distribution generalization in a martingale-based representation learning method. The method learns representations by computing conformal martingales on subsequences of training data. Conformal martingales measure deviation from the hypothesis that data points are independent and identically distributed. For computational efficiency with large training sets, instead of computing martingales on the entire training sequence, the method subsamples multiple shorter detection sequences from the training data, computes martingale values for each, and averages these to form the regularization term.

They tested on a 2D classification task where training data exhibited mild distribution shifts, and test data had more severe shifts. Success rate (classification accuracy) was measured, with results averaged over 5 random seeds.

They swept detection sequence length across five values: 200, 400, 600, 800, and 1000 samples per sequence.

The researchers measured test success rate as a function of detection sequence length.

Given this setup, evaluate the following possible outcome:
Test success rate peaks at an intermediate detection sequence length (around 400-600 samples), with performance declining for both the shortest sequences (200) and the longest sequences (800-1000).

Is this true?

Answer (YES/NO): YES